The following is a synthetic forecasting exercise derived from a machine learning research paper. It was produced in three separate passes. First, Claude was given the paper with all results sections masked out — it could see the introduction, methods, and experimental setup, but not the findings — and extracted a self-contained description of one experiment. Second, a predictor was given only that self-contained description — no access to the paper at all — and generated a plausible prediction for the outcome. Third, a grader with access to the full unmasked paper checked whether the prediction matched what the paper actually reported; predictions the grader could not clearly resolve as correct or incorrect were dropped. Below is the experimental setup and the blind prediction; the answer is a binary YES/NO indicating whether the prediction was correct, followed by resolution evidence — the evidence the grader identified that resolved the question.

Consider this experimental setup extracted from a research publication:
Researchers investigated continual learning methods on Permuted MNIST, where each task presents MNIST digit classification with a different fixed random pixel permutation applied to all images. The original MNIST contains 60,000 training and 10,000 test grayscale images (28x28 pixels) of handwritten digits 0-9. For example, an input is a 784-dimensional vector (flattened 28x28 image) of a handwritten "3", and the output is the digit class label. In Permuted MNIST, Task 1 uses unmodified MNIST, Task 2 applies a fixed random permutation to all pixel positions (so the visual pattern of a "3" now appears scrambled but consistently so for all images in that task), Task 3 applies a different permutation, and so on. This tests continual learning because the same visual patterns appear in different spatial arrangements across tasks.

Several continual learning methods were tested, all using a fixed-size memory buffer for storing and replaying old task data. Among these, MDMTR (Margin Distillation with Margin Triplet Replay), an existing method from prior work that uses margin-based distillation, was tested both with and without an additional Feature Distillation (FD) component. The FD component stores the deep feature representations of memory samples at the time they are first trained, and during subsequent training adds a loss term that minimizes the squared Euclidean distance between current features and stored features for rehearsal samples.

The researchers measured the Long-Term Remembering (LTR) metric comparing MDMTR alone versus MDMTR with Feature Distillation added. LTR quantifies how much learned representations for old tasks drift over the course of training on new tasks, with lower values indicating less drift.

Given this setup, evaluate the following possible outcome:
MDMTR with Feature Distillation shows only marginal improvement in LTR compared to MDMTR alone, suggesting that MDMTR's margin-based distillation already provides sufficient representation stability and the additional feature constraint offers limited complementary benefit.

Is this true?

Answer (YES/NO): NO